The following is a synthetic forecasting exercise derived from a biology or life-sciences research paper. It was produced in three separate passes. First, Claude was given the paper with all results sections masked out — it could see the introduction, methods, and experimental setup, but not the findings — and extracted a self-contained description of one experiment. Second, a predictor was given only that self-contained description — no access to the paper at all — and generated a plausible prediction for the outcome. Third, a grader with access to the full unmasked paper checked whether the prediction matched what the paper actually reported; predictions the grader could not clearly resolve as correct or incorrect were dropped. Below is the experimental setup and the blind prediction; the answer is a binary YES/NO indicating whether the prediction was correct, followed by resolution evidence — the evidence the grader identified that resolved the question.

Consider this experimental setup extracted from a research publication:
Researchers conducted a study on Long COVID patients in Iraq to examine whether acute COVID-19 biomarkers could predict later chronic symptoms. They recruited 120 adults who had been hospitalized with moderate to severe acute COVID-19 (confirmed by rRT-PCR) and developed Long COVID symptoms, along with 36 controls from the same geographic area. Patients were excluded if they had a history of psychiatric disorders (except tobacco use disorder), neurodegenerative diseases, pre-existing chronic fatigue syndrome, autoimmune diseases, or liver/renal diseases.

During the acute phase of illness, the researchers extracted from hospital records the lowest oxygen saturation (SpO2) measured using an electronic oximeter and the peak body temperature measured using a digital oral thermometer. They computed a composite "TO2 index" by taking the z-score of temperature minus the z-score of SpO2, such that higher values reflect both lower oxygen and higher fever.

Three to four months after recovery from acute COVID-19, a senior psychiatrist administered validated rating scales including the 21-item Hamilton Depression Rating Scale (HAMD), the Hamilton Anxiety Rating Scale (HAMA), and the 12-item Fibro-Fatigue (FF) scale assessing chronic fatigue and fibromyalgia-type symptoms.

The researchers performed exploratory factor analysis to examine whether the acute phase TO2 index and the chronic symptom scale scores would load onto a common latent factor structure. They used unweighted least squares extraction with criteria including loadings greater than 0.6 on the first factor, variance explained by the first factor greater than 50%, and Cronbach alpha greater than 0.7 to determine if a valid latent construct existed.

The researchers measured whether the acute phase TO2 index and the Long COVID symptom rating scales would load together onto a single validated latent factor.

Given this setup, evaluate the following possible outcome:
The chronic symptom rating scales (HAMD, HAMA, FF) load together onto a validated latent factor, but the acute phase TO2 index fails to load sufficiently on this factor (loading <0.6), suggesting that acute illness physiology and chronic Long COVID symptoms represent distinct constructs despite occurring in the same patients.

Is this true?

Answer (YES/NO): NO